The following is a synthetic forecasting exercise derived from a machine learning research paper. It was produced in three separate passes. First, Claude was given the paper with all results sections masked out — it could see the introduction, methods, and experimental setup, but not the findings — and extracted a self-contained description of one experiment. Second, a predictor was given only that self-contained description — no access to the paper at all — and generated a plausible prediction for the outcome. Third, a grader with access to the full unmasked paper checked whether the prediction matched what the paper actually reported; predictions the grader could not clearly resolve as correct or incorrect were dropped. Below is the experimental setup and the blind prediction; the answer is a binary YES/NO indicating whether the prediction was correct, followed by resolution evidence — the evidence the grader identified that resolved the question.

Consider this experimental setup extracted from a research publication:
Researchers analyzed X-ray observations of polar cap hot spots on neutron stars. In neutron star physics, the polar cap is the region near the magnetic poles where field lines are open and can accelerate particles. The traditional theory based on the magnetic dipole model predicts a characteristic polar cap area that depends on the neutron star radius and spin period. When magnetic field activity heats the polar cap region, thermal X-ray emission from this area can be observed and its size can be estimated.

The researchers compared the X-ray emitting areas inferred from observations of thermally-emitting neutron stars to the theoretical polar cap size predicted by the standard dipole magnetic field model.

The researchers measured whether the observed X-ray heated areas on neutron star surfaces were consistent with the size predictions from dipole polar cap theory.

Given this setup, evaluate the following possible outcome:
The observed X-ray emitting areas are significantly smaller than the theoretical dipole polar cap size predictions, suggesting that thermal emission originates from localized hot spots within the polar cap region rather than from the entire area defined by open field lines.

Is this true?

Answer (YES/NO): YES